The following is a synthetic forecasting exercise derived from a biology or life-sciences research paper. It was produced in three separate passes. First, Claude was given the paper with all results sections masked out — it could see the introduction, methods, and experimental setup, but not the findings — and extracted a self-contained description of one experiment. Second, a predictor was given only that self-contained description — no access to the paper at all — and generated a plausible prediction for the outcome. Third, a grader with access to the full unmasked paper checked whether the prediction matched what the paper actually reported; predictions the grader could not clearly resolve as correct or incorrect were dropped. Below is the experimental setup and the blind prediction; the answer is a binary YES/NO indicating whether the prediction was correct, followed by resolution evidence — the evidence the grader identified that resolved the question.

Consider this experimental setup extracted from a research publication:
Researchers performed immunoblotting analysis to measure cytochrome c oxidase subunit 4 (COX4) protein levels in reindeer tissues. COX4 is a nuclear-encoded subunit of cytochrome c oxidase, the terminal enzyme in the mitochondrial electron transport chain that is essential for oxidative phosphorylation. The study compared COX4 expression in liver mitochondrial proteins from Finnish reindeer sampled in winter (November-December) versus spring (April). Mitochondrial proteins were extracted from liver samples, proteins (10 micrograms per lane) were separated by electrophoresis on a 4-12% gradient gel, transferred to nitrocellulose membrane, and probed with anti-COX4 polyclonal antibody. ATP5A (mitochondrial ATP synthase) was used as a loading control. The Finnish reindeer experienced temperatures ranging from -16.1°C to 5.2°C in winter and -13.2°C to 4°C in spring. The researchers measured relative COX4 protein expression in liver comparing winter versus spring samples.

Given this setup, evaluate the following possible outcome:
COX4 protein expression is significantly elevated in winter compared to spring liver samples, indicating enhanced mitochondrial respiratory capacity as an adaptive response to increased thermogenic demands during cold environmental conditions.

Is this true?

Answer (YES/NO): YES